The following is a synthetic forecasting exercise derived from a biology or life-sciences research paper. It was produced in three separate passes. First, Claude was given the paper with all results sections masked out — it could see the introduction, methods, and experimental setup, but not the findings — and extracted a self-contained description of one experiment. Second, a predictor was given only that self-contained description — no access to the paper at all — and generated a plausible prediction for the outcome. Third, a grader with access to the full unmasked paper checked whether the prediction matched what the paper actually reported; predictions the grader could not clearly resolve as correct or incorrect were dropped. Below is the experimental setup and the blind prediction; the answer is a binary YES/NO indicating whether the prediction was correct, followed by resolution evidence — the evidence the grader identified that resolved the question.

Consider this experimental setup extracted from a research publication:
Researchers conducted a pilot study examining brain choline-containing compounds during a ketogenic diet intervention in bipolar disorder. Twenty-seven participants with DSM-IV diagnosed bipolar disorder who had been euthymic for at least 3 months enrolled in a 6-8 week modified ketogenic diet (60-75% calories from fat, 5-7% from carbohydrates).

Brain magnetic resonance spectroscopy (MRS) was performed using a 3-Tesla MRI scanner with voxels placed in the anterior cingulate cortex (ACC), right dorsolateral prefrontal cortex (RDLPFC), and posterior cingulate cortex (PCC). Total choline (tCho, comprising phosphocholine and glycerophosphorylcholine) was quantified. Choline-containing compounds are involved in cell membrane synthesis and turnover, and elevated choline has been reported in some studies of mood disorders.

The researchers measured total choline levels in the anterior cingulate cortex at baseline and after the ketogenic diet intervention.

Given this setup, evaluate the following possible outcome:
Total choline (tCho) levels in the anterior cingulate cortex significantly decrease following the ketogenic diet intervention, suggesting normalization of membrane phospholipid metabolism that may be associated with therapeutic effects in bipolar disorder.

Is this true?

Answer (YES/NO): NO